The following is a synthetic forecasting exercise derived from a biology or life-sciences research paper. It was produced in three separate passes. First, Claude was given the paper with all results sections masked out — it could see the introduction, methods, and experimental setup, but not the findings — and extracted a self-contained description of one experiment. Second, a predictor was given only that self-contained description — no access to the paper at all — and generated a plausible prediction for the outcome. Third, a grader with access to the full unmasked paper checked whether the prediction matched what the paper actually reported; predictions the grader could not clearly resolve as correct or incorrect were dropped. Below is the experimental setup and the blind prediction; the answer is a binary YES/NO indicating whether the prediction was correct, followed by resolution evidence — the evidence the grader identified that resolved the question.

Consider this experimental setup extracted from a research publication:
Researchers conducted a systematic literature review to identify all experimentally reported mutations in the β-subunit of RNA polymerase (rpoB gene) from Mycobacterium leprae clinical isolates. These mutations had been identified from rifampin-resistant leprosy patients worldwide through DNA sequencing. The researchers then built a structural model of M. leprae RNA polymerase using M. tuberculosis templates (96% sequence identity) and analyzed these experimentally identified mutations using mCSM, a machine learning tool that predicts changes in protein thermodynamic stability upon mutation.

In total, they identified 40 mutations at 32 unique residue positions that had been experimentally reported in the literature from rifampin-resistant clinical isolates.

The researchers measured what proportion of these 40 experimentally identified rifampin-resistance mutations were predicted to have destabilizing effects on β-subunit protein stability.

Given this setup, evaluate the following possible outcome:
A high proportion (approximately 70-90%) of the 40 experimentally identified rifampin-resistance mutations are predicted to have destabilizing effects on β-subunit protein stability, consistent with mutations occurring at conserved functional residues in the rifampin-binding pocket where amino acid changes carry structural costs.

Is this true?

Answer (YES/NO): YES